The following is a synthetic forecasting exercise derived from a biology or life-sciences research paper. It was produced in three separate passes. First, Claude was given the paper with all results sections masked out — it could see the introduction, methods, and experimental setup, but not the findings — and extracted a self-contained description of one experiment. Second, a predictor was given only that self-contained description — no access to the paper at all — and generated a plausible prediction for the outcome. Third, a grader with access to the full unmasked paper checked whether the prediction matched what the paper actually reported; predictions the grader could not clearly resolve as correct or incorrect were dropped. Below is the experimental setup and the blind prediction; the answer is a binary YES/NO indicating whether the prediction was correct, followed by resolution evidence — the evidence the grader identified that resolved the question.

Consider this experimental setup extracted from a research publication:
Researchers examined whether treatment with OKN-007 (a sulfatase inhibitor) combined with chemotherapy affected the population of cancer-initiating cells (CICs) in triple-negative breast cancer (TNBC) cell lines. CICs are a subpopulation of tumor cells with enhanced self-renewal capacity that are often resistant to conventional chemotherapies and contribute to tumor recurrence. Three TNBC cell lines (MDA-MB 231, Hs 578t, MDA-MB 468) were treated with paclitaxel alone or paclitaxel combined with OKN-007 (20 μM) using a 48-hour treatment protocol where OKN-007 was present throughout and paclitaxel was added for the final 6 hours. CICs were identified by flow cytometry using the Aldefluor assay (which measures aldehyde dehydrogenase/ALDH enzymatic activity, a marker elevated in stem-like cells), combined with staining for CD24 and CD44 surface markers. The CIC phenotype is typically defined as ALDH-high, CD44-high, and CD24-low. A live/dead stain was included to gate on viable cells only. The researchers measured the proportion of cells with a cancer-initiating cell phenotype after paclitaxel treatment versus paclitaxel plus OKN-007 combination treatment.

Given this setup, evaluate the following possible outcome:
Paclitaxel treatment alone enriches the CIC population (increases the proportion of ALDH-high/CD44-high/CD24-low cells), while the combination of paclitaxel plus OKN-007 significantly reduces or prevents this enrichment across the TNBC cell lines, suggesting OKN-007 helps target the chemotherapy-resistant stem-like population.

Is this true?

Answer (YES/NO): YES